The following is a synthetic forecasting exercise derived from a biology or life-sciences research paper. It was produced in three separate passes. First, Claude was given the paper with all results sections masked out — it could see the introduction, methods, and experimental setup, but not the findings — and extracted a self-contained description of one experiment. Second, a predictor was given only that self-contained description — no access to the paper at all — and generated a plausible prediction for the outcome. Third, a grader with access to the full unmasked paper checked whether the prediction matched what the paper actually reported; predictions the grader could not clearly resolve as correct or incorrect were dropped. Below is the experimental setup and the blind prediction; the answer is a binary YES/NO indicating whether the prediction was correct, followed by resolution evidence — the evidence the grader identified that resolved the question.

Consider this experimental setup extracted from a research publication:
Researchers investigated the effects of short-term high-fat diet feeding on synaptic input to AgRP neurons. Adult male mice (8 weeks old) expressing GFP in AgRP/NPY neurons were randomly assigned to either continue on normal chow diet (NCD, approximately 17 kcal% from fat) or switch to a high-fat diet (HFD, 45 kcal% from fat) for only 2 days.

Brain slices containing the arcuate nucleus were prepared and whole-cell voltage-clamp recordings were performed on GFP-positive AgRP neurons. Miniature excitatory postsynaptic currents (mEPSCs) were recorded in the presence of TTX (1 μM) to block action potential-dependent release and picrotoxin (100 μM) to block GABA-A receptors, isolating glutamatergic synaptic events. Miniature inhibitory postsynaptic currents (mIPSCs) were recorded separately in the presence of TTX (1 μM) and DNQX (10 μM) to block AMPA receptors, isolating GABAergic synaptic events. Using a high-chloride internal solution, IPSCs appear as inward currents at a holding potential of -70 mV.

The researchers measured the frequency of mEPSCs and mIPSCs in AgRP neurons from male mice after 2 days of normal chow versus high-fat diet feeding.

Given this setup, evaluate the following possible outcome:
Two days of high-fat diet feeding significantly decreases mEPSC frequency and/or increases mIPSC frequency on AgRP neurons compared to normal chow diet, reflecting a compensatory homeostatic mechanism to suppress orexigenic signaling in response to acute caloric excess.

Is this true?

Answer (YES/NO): NO